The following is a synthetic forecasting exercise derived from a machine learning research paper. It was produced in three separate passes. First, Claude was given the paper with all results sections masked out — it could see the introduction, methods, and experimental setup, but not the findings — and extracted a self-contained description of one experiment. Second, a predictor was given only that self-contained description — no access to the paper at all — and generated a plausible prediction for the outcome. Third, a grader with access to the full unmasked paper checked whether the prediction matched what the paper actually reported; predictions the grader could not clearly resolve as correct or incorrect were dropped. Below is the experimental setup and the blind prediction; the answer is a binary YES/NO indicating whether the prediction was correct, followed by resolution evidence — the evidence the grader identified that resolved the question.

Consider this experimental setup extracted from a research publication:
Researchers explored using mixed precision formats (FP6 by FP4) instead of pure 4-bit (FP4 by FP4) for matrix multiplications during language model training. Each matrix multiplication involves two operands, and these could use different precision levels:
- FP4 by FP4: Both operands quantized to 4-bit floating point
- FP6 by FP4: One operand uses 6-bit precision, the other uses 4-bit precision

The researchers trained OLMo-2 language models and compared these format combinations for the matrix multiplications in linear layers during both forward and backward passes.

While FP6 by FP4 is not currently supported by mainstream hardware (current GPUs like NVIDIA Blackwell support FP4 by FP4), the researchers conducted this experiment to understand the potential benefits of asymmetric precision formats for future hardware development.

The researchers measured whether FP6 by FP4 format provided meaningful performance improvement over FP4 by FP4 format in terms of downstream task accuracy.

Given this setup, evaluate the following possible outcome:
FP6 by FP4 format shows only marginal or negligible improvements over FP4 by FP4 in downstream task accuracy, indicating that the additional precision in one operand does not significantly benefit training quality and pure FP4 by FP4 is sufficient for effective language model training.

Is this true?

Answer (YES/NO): NO